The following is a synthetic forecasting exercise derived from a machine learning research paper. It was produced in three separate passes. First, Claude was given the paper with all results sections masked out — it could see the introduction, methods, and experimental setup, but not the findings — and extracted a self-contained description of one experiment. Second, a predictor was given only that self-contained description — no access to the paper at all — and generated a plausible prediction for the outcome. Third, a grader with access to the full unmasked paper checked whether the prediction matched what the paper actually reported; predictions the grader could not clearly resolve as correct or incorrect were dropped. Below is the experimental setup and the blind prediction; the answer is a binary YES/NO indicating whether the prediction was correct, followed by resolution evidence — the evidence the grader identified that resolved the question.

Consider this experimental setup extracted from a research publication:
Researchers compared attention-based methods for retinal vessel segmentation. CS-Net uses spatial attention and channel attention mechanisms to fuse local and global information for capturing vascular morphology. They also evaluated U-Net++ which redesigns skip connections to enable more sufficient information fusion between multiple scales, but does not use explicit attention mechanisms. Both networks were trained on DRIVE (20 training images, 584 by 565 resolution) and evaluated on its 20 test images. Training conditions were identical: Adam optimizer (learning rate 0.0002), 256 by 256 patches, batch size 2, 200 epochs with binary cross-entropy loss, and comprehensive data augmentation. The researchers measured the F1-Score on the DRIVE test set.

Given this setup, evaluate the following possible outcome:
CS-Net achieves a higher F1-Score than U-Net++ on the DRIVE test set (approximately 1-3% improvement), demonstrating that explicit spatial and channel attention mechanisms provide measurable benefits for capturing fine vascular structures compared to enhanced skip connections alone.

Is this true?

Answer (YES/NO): NO